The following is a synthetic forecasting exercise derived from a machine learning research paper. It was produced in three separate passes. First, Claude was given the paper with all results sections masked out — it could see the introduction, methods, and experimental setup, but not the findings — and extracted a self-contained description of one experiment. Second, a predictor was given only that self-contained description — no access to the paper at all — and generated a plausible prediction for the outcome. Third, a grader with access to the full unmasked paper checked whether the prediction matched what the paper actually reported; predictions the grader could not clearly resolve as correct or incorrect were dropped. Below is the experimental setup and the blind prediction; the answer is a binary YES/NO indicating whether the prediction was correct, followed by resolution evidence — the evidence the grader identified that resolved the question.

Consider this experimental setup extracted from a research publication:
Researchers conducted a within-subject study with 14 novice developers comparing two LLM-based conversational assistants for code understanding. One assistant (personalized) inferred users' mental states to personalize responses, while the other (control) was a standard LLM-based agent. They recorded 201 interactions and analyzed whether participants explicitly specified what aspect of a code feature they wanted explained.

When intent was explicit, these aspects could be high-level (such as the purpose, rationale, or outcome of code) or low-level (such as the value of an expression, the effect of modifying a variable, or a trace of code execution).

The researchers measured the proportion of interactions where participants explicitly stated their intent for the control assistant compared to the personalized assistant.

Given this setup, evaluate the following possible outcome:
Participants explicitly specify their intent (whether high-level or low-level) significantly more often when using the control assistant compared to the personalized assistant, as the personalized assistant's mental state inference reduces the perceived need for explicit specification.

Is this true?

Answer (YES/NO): NO